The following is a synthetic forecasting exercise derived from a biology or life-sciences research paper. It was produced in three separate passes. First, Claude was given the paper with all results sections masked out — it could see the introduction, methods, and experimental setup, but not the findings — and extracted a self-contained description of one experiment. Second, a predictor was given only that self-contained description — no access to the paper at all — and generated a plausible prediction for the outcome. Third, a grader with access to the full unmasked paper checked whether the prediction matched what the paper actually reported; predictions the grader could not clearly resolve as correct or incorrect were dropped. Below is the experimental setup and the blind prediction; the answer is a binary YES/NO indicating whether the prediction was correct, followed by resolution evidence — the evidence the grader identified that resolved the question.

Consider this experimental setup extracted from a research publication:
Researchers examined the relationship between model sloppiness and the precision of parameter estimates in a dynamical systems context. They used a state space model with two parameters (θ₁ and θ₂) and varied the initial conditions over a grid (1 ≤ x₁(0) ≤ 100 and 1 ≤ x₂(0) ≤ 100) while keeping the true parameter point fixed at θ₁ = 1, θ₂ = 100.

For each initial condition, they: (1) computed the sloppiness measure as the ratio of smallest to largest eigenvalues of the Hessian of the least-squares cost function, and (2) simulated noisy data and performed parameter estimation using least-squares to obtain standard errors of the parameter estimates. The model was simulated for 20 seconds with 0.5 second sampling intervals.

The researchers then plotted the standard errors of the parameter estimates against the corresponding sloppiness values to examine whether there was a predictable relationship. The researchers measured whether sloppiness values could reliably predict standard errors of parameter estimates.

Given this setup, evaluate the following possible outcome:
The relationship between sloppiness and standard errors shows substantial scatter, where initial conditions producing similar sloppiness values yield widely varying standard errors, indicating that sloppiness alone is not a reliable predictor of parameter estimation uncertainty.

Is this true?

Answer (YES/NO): YES